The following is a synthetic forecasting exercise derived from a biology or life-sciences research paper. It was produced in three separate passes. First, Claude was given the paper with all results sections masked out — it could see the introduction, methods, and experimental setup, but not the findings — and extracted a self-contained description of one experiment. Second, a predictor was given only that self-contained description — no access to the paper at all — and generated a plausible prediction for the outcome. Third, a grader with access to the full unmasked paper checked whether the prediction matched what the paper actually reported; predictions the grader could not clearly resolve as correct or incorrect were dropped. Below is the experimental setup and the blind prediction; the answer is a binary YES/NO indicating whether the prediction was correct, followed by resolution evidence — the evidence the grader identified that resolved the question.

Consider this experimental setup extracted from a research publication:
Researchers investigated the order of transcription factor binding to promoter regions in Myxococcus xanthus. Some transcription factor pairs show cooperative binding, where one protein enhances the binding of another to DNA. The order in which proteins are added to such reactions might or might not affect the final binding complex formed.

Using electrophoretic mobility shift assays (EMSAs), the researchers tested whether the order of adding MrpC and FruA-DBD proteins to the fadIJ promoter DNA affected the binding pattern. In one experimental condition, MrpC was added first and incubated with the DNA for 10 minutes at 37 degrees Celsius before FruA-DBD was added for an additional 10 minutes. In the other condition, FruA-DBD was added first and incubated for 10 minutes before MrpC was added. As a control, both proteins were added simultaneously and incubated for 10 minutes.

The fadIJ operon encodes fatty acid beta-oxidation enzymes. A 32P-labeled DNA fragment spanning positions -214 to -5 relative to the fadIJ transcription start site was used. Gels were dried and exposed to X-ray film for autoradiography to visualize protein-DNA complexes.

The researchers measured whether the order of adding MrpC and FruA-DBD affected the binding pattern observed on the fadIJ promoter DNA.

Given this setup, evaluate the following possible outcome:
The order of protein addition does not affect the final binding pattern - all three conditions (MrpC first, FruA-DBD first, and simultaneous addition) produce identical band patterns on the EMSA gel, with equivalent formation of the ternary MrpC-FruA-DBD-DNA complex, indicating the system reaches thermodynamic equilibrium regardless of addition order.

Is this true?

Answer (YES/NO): NO